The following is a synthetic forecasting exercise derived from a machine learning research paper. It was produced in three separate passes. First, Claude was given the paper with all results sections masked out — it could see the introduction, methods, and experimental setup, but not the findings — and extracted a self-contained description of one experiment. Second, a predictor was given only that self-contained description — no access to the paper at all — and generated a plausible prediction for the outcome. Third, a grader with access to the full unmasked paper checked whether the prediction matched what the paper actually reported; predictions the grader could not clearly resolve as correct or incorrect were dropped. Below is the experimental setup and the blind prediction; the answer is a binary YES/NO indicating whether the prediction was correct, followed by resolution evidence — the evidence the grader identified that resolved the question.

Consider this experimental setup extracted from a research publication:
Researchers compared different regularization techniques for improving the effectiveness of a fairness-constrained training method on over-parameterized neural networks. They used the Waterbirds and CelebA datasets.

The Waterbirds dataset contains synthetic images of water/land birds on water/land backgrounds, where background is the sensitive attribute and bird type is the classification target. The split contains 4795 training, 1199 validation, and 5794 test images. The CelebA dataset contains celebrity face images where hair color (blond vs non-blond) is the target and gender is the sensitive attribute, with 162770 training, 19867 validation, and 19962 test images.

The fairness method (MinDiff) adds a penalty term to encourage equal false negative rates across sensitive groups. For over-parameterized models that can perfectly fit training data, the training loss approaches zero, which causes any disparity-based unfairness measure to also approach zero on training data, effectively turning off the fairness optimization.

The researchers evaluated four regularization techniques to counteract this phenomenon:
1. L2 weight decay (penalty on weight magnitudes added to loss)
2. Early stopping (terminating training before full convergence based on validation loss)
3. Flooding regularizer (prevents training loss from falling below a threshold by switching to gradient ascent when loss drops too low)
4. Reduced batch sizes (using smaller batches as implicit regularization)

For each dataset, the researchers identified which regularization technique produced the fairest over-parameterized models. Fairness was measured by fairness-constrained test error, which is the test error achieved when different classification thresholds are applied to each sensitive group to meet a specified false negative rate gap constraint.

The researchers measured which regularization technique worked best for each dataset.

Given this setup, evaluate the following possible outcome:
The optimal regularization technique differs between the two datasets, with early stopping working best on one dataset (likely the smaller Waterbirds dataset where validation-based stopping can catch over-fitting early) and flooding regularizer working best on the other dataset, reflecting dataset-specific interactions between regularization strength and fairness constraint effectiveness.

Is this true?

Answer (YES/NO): YES